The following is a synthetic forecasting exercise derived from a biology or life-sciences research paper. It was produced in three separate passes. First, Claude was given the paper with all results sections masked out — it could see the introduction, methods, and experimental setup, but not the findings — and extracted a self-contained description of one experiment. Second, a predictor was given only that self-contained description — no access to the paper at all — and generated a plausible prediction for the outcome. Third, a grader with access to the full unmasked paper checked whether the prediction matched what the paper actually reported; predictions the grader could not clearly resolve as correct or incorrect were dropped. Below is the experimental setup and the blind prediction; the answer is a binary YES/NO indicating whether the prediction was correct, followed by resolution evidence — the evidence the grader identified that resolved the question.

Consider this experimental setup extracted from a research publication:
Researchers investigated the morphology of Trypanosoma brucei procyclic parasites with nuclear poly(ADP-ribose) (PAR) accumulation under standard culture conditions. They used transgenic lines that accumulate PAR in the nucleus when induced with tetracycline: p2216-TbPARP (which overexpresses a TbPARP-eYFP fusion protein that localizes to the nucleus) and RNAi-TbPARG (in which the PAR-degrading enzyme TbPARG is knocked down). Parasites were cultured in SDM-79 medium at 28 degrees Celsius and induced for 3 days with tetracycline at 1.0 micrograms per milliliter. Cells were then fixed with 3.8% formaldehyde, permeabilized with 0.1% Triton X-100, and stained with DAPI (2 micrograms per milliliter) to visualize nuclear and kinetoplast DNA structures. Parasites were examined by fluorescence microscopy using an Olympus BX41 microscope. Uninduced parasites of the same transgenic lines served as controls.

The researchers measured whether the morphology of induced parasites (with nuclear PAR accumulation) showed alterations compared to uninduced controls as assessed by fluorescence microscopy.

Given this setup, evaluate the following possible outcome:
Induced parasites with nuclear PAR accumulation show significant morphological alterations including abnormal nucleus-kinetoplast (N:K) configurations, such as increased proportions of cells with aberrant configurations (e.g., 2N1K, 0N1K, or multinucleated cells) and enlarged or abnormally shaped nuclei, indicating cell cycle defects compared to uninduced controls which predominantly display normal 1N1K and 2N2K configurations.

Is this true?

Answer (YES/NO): NO